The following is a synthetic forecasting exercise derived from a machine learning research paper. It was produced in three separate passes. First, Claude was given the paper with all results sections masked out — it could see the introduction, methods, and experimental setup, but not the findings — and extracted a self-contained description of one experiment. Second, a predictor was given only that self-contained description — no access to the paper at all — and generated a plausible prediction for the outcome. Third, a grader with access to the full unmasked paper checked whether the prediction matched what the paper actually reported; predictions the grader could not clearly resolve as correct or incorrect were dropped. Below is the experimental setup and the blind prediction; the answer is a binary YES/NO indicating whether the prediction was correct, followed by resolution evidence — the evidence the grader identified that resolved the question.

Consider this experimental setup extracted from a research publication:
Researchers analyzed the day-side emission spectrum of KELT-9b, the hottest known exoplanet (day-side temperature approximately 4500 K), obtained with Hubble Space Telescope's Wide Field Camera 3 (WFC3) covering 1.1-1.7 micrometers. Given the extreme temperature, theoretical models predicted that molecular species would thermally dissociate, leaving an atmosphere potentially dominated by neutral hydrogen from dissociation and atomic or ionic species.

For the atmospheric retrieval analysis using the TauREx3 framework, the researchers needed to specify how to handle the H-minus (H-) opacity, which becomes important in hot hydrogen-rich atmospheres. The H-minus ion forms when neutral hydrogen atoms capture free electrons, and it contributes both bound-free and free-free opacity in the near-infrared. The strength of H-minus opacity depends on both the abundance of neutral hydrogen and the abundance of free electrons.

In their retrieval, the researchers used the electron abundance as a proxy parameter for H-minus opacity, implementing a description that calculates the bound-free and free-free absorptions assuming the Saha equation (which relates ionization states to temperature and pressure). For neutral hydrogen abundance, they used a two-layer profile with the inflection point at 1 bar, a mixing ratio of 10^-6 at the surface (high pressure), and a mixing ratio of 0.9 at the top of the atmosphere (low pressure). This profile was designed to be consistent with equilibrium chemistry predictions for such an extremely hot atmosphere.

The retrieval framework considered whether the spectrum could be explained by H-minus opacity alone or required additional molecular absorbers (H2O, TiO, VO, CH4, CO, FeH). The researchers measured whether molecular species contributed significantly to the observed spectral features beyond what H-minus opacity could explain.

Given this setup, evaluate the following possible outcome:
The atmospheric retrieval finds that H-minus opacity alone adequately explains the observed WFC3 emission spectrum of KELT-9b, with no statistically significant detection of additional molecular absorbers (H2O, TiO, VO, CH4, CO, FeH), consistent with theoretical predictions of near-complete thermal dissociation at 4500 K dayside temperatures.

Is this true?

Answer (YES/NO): NO